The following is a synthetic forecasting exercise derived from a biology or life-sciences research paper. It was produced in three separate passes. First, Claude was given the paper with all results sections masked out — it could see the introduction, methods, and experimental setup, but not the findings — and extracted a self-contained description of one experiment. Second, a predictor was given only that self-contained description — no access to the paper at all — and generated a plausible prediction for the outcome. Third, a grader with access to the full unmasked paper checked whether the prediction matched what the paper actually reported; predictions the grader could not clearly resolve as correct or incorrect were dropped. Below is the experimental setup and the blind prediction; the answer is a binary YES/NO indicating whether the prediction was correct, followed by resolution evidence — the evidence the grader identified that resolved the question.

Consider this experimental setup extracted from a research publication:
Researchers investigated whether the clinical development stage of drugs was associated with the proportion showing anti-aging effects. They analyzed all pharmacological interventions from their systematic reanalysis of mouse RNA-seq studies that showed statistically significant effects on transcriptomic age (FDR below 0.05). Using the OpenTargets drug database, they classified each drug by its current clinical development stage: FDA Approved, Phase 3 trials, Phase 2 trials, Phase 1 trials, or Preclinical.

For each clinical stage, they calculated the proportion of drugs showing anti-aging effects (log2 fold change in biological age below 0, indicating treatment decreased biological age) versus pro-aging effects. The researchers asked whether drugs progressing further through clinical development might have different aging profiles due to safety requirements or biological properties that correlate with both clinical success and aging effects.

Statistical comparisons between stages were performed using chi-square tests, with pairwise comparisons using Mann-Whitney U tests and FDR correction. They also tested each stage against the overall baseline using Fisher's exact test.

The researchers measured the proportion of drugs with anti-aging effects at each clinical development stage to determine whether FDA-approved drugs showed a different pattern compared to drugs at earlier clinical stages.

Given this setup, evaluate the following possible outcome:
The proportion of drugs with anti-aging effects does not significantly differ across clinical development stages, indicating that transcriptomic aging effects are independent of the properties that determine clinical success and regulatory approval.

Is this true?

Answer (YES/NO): NO